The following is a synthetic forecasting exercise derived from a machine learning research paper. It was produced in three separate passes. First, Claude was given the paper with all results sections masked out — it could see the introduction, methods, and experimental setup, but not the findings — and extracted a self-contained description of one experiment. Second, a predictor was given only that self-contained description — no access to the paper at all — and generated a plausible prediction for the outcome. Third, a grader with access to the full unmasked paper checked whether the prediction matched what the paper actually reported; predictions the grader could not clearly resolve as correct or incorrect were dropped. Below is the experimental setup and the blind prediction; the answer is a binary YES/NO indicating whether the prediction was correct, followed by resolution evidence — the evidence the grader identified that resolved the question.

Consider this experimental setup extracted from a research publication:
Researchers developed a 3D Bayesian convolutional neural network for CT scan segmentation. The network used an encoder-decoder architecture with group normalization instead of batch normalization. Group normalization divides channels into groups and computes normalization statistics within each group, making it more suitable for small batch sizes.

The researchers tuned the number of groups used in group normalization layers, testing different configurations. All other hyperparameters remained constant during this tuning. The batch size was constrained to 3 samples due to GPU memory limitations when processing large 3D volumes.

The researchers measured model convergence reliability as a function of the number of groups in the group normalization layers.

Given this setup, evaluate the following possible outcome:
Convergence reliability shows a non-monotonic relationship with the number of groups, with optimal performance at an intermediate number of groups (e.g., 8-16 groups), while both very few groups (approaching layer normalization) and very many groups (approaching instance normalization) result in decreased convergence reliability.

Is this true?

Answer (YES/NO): NO